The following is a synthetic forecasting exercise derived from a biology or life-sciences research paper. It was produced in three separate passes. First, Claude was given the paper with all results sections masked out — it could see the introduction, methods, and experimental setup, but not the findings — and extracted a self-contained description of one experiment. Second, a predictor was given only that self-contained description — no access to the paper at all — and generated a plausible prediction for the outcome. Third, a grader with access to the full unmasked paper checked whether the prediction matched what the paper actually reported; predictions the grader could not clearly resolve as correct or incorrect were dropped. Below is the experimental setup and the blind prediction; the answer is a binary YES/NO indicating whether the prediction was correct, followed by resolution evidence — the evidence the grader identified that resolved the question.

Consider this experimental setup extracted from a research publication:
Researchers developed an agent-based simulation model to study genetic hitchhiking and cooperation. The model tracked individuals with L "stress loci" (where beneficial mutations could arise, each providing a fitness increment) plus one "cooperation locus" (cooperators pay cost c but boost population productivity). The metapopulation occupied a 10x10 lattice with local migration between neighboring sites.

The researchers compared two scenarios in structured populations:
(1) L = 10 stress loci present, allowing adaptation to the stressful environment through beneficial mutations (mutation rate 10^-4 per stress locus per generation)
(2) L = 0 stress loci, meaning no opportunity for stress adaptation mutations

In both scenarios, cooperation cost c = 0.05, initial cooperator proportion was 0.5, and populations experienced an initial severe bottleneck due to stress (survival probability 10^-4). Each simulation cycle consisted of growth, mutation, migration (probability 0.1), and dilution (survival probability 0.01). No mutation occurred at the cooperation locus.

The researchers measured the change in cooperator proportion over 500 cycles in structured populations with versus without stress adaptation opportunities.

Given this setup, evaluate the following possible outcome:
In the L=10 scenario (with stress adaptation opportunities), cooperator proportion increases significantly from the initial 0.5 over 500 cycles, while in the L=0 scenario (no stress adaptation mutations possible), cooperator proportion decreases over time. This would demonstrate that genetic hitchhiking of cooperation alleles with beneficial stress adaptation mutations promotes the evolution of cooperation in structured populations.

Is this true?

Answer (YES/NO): YES